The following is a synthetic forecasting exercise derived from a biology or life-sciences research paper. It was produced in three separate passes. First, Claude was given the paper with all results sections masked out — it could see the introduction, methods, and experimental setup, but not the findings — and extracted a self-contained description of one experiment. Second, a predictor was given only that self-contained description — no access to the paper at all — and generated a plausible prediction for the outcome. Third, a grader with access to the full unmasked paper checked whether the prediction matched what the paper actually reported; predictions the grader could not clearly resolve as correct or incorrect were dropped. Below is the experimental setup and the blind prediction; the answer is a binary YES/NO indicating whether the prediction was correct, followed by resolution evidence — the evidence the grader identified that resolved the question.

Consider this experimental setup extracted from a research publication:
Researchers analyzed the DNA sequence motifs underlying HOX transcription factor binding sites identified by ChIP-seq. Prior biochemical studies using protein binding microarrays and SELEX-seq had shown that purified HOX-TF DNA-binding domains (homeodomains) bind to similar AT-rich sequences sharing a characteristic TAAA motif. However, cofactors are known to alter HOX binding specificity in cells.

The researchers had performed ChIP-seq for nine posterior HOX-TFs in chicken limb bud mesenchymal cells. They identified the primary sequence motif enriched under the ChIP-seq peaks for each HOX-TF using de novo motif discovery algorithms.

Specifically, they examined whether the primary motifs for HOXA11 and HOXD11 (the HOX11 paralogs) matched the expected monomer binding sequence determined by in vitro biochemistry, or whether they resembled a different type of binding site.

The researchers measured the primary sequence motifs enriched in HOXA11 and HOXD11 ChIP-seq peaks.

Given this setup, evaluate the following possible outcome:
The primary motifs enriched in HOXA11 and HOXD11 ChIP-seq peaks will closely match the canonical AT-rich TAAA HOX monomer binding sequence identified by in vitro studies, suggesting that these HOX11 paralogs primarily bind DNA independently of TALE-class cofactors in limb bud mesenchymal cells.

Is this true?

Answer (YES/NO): NO